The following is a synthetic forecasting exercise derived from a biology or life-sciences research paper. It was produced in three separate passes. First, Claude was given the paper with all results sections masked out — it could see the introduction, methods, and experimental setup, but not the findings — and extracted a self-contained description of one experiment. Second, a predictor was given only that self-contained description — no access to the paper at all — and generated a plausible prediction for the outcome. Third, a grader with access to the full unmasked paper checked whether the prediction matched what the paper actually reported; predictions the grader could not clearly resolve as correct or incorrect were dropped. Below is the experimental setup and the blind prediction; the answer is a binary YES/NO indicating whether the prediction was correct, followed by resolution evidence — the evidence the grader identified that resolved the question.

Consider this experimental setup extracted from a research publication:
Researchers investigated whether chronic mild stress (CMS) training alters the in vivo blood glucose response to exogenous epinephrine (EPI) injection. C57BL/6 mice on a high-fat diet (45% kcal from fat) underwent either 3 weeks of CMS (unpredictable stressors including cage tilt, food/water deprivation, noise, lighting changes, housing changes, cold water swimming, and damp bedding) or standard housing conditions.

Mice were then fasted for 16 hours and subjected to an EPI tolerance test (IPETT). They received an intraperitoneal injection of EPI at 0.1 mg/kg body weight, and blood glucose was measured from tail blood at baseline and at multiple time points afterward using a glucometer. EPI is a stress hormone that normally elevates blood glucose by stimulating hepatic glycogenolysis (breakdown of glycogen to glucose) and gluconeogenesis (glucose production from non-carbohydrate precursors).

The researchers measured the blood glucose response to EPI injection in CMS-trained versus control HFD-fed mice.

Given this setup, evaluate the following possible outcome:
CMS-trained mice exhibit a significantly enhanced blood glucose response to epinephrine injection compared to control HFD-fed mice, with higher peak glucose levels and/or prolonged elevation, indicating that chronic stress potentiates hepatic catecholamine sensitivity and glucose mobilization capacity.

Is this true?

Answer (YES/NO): NO